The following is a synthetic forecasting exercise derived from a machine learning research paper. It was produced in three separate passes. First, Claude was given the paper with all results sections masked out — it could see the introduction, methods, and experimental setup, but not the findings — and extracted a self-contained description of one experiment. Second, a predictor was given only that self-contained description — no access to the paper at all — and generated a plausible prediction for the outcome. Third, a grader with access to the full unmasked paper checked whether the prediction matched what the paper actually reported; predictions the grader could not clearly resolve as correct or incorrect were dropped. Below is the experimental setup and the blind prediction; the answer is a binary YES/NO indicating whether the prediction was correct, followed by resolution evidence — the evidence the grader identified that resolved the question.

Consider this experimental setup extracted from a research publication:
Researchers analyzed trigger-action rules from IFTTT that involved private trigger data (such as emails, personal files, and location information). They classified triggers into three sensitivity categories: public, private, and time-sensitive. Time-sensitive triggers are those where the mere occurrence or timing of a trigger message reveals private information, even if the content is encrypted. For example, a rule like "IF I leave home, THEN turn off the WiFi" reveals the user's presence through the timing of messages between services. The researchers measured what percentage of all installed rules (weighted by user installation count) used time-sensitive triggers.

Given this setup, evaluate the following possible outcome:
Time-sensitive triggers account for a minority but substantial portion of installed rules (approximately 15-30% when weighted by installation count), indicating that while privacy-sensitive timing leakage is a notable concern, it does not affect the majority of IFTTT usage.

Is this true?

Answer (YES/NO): NO